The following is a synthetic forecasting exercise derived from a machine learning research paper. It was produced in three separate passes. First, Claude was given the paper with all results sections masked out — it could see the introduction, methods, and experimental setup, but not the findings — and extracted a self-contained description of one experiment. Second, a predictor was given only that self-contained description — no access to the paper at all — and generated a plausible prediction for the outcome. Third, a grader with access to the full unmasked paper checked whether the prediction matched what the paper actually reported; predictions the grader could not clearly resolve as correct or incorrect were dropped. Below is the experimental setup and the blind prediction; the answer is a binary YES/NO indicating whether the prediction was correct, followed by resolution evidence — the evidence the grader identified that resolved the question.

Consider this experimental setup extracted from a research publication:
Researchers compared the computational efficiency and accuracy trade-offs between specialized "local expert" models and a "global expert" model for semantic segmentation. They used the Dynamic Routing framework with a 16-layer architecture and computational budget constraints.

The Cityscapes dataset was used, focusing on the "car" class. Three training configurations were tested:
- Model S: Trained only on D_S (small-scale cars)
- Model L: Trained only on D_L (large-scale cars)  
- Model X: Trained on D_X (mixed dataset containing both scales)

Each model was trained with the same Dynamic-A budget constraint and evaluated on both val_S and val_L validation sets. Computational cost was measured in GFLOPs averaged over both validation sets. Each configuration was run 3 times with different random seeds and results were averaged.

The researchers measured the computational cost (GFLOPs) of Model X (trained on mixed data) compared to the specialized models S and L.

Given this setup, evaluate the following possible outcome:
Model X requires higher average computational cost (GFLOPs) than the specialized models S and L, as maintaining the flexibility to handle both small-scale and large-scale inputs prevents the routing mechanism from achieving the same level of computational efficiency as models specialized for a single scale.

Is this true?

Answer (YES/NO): NO